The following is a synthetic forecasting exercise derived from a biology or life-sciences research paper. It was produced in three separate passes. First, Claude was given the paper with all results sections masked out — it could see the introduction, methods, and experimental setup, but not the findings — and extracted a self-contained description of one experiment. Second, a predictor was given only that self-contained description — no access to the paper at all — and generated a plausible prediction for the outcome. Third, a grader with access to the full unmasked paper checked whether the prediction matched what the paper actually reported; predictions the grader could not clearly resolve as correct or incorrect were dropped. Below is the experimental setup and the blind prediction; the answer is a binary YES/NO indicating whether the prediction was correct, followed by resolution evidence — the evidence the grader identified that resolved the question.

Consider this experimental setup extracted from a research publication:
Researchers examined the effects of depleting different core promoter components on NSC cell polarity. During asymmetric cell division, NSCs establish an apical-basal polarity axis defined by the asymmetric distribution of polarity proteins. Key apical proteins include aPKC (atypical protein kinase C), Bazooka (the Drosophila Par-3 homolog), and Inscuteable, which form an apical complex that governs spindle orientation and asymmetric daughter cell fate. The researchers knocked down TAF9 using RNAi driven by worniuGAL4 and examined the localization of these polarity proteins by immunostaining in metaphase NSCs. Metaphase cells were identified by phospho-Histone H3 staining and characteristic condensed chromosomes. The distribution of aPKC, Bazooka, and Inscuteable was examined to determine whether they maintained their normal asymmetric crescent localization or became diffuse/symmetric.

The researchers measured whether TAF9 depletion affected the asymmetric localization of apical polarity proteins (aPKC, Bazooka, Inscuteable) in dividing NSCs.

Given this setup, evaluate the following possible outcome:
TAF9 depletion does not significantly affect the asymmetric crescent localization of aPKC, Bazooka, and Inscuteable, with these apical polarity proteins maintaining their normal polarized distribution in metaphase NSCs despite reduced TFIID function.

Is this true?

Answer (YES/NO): NO